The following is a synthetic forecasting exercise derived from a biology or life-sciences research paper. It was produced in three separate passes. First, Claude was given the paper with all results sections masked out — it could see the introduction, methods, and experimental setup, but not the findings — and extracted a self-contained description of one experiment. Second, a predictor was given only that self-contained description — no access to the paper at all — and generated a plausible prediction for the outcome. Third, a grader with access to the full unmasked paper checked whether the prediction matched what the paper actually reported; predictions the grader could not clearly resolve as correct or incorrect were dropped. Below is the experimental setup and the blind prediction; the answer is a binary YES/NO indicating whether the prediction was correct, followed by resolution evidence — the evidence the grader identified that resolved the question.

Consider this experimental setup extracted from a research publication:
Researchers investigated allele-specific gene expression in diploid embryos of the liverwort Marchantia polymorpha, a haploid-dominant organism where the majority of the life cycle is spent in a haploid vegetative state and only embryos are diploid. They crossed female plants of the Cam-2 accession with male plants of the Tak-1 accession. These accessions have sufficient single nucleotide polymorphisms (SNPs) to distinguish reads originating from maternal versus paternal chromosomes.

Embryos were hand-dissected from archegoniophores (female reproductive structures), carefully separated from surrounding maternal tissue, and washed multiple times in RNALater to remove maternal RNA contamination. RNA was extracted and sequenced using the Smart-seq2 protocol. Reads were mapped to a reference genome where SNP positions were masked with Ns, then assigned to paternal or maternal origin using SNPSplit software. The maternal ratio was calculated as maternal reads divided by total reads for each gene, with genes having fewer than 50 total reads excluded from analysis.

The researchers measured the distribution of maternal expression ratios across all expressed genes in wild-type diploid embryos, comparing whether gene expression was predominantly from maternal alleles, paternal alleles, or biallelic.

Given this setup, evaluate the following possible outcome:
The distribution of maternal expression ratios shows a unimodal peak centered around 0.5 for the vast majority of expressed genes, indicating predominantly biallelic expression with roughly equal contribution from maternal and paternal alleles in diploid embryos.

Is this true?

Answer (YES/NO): NO